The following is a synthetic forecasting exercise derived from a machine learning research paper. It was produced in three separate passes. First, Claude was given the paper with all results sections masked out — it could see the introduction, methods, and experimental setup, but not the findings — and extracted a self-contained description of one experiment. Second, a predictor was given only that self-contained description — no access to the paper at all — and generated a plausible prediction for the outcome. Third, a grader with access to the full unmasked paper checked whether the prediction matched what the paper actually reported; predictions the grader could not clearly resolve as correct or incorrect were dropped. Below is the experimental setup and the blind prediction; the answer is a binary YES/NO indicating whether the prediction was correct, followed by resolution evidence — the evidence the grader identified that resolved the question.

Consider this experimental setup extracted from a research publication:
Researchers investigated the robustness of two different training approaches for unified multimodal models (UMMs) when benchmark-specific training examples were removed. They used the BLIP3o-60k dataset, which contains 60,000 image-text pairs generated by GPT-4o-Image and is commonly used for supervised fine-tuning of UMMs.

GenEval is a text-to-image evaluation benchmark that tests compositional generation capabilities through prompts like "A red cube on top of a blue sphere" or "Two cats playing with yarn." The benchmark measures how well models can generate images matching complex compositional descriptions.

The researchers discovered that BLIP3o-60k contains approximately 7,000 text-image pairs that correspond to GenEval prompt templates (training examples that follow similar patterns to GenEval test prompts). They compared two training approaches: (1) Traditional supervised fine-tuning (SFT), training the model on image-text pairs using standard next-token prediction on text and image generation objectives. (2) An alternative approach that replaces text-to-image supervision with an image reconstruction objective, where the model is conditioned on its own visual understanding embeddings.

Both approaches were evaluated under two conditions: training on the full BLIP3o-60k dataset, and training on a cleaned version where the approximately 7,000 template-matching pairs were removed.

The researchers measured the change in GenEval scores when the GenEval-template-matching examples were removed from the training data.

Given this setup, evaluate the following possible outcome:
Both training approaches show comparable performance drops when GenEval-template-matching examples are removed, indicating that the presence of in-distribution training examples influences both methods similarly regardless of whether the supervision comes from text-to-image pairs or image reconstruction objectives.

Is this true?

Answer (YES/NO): NO